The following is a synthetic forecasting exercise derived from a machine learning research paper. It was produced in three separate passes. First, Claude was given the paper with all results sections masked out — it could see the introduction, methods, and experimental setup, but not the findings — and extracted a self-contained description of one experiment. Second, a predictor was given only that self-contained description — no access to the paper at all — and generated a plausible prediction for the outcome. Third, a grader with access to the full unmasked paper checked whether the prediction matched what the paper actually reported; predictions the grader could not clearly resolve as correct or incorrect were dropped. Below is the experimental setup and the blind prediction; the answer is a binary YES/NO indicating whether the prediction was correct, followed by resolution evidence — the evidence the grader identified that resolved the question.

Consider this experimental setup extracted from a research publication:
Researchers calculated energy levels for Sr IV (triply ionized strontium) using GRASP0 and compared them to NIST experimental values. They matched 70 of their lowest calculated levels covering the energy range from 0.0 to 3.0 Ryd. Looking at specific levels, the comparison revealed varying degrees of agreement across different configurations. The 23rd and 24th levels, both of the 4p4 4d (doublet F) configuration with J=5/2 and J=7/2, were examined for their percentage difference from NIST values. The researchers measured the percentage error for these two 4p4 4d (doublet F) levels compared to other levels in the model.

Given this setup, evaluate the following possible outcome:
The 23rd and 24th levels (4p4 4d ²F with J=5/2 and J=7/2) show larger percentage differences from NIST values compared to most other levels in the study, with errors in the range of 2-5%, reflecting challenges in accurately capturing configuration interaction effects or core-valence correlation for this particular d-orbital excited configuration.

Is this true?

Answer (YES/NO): YES